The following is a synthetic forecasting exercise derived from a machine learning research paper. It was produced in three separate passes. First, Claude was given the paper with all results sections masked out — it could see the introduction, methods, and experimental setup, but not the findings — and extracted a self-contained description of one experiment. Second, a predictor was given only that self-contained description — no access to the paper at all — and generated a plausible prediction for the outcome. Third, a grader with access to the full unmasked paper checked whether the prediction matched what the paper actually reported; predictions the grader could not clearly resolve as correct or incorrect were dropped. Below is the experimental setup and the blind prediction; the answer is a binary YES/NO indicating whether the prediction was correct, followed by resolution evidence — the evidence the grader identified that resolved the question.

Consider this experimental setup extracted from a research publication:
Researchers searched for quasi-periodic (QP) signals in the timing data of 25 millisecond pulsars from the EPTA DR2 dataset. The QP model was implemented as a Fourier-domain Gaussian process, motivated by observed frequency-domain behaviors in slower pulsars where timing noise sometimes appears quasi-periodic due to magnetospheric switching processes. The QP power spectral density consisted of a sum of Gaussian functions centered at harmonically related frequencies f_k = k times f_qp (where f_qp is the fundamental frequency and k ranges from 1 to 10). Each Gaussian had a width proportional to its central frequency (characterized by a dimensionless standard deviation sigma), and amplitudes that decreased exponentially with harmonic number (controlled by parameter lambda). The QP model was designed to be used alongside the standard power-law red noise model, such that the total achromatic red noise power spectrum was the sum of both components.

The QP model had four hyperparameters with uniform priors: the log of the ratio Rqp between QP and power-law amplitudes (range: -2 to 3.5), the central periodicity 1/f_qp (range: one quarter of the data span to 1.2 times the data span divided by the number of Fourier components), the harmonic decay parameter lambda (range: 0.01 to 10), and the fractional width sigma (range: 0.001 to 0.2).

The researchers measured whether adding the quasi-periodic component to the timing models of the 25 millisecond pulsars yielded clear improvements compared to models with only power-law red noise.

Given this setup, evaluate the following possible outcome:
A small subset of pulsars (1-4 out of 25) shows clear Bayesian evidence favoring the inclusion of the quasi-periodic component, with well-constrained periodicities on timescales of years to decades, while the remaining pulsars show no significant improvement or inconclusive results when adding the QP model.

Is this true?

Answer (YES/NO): NO